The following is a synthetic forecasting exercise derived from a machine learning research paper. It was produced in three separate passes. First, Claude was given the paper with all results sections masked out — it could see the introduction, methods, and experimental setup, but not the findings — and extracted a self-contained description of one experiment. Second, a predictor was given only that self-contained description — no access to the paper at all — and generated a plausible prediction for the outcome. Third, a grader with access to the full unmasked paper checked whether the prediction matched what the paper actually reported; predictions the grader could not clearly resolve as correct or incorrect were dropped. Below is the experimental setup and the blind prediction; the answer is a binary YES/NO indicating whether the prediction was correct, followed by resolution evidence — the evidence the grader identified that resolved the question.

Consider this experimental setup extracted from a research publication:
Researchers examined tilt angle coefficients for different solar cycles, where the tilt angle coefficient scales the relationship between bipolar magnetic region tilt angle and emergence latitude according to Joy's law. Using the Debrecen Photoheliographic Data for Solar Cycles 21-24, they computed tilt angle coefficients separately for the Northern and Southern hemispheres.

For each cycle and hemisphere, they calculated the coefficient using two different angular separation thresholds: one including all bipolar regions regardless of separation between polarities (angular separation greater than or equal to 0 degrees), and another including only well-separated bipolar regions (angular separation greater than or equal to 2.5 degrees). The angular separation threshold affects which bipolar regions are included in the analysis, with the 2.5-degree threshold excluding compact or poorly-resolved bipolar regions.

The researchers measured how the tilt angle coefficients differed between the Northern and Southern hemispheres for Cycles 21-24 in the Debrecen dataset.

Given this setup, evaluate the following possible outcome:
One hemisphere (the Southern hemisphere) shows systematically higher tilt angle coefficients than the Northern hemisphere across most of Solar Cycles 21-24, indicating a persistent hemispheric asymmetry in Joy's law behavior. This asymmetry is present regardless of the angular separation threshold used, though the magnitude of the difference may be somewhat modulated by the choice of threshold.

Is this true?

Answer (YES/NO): NO